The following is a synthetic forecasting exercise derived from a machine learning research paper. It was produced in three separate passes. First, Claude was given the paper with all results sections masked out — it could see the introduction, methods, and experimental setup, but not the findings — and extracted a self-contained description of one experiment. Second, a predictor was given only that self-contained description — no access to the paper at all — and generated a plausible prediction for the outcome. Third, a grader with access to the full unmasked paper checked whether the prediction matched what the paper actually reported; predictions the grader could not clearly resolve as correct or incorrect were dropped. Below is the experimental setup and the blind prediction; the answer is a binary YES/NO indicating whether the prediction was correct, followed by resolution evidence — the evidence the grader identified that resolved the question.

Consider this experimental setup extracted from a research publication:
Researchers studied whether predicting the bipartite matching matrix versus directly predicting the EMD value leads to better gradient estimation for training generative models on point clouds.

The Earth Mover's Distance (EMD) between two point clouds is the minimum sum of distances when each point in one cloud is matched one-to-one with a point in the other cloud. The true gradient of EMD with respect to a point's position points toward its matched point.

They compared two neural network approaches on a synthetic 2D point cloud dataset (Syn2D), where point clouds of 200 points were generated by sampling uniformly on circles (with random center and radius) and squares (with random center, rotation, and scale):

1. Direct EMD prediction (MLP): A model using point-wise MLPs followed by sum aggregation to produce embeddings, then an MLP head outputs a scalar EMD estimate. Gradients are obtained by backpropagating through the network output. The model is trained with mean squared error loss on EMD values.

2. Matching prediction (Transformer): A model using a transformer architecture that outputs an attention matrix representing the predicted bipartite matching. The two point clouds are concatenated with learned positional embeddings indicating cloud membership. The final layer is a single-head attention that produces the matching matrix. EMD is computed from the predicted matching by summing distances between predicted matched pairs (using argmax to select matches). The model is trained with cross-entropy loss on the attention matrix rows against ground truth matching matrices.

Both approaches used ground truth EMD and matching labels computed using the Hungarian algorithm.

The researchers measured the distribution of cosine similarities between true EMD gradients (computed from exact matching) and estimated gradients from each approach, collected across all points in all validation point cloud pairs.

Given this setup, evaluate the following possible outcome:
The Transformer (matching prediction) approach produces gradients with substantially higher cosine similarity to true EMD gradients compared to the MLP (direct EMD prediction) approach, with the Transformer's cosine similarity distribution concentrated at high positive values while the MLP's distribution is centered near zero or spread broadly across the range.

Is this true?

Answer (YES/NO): YES